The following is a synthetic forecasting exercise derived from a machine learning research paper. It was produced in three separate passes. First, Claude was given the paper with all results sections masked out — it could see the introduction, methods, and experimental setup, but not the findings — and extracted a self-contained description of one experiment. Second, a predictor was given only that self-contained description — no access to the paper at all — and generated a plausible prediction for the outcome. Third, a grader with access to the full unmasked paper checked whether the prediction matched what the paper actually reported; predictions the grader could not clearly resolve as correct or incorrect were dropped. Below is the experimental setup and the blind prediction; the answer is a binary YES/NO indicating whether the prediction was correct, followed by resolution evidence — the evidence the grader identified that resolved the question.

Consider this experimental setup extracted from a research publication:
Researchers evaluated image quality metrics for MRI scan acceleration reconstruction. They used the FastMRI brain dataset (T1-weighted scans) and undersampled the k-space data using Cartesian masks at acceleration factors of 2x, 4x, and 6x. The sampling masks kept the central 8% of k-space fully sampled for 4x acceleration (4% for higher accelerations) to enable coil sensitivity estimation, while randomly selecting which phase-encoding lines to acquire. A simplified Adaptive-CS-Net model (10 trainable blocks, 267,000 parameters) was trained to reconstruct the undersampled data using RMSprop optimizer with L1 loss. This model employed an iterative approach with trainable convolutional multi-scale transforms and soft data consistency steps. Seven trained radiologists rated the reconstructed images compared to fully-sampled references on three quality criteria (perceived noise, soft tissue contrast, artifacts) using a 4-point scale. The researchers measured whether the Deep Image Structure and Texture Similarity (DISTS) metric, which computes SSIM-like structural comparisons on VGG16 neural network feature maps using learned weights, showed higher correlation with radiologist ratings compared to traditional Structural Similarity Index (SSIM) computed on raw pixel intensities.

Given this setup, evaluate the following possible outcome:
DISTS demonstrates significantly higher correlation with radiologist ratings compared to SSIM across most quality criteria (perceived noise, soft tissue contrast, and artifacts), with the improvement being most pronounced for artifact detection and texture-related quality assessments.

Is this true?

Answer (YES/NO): NO